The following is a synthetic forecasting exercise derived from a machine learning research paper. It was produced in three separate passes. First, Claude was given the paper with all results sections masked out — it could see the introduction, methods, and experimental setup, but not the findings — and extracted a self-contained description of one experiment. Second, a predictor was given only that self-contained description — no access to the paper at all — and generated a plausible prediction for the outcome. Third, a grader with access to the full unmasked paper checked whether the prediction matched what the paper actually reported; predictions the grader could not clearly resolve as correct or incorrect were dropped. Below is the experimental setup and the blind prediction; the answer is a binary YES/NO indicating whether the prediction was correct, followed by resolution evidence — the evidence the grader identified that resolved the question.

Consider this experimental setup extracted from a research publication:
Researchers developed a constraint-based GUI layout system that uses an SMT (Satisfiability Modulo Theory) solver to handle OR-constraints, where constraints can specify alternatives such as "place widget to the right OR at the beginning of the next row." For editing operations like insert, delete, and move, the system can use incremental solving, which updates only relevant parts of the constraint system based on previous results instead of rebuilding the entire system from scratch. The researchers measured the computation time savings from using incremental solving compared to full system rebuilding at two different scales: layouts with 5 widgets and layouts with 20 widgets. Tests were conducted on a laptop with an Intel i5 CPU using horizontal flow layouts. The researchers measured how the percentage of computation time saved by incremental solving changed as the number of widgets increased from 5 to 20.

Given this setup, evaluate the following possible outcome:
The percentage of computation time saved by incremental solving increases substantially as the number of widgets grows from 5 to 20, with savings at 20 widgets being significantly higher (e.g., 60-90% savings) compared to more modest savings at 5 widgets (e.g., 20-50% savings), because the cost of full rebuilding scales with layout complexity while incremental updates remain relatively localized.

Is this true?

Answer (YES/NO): NO